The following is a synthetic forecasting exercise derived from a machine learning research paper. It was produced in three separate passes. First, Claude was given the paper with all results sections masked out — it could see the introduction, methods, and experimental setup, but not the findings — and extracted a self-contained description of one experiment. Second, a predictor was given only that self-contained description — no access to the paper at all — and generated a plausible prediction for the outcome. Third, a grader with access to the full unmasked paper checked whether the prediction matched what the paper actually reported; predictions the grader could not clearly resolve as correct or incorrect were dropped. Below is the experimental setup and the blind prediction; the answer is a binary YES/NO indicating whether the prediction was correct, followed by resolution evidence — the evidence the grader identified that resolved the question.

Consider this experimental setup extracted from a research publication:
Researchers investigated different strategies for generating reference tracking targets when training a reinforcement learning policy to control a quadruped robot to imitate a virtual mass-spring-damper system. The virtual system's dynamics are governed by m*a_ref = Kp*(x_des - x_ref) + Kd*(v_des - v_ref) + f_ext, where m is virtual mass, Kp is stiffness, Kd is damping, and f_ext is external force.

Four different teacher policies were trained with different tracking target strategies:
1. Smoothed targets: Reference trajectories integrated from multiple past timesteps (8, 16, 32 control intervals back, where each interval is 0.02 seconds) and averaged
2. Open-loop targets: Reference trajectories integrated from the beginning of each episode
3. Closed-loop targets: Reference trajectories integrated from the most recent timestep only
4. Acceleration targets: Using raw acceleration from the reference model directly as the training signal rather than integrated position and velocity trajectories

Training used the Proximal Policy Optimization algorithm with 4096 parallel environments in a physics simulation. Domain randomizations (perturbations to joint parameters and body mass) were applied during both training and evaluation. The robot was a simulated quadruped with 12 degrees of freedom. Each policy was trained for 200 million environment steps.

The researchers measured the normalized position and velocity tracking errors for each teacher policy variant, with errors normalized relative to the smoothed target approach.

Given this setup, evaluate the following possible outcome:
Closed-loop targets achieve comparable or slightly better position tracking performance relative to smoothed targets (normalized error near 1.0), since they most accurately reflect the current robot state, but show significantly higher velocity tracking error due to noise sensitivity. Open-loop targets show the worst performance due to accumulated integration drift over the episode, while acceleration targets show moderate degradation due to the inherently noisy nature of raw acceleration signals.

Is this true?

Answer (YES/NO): NO